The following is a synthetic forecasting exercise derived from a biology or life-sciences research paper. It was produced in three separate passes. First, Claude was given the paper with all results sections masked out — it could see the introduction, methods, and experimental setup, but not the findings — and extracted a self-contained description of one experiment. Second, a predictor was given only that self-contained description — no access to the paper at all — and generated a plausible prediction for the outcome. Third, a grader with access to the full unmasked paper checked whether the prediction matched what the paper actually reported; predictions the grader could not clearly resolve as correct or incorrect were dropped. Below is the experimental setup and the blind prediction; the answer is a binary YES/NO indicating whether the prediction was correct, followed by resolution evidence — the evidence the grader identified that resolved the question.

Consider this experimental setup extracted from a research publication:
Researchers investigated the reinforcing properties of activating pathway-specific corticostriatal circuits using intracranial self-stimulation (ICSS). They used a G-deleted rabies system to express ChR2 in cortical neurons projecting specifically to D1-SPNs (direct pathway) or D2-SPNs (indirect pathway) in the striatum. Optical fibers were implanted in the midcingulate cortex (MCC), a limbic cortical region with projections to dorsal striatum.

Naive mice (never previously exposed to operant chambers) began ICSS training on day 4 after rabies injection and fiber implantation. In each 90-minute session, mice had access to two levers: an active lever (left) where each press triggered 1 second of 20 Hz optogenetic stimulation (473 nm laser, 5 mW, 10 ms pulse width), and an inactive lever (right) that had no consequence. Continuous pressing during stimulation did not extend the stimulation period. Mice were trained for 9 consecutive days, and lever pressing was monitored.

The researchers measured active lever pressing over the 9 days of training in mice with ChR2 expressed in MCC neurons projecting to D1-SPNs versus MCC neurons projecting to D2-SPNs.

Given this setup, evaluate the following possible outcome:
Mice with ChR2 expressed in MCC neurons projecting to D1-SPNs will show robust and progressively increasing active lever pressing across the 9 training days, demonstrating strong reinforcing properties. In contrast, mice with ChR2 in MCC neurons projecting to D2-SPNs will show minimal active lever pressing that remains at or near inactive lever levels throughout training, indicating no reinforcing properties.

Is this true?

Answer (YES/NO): NO